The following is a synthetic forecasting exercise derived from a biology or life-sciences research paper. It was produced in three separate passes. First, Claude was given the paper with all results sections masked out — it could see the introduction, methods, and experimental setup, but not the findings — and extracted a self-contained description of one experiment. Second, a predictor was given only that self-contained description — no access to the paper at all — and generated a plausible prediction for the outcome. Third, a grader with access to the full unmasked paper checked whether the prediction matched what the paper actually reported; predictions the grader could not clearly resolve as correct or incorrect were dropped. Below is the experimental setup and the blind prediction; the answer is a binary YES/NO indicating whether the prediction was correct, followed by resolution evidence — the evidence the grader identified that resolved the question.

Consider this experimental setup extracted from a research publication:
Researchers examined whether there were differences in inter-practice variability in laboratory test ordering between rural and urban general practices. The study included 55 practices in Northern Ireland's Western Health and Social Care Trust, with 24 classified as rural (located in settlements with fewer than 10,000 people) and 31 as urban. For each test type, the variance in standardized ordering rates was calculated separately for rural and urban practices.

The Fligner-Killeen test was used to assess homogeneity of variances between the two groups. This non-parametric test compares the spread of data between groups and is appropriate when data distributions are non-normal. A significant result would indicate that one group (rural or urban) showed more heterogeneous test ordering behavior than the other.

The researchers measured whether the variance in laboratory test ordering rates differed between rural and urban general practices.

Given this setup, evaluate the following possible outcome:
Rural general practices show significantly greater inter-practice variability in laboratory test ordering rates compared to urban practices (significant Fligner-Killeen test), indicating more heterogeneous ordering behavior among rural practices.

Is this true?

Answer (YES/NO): YES